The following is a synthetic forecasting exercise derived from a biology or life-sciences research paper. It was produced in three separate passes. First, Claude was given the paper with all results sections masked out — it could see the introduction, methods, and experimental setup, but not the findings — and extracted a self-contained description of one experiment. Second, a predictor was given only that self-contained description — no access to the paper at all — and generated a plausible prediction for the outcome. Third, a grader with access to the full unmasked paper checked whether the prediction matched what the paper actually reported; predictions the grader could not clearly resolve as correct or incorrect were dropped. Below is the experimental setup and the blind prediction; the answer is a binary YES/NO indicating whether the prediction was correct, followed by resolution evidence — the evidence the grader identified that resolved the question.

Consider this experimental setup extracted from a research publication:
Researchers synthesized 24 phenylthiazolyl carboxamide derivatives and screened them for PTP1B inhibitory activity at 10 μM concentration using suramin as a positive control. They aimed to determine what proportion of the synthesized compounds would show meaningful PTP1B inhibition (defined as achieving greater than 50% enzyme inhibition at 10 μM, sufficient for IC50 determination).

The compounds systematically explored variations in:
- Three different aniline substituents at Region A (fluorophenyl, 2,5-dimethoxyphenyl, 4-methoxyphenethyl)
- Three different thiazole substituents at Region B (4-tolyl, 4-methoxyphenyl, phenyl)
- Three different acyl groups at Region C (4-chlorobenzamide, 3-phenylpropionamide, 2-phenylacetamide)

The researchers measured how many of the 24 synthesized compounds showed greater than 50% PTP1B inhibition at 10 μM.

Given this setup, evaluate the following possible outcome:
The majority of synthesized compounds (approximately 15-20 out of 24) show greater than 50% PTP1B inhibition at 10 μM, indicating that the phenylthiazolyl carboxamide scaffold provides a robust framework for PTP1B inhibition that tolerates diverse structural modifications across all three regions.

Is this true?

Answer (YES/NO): NO